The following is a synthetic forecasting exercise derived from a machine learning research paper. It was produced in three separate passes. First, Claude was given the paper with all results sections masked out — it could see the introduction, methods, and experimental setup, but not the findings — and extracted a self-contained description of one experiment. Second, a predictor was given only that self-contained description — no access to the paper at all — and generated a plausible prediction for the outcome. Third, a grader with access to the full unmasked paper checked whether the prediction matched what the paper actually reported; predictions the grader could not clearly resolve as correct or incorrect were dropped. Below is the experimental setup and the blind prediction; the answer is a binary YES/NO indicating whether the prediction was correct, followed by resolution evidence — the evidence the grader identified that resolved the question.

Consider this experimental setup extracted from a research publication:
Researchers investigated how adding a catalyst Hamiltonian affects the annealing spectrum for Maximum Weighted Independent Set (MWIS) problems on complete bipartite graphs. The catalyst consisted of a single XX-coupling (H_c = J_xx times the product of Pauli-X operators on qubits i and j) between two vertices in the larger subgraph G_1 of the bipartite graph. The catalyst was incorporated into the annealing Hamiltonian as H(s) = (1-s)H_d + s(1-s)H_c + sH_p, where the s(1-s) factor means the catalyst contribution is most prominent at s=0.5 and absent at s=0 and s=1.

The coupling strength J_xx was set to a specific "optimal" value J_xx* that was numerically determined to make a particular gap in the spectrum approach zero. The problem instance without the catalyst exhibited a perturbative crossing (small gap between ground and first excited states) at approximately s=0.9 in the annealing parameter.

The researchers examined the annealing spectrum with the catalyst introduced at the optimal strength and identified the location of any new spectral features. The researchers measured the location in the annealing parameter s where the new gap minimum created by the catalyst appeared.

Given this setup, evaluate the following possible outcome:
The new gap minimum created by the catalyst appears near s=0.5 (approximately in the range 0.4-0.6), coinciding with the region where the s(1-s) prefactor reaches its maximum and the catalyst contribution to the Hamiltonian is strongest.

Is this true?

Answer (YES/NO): YES